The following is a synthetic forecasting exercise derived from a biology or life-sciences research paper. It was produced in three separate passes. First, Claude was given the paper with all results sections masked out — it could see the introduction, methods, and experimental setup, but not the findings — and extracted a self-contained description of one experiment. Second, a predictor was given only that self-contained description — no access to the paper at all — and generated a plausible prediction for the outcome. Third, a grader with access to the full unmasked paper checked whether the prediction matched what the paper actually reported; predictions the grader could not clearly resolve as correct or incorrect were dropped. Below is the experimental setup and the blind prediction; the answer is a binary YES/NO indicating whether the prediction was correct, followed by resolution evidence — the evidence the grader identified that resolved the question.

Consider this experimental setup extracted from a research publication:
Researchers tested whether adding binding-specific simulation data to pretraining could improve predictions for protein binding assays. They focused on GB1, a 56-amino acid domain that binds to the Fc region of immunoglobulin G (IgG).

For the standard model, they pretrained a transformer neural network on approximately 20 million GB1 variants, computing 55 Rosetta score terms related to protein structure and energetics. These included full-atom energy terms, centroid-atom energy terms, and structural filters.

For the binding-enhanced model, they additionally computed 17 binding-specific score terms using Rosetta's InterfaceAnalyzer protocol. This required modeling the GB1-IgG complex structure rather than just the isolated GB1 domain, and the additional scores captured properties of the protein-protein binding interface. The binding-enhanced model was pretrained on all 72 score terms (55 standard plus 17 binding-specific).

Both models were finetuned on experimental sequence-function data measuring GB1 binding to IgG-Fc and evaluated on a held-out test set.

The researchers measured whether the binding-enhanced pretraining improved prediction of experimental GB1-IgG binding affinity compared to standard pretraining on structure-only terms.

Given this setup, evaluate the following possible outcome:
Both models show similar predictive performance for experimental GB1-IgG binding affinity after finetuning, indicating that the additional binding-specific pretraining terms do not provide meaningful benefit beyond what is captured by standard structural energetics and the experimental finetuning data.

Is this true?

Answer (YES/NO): NO